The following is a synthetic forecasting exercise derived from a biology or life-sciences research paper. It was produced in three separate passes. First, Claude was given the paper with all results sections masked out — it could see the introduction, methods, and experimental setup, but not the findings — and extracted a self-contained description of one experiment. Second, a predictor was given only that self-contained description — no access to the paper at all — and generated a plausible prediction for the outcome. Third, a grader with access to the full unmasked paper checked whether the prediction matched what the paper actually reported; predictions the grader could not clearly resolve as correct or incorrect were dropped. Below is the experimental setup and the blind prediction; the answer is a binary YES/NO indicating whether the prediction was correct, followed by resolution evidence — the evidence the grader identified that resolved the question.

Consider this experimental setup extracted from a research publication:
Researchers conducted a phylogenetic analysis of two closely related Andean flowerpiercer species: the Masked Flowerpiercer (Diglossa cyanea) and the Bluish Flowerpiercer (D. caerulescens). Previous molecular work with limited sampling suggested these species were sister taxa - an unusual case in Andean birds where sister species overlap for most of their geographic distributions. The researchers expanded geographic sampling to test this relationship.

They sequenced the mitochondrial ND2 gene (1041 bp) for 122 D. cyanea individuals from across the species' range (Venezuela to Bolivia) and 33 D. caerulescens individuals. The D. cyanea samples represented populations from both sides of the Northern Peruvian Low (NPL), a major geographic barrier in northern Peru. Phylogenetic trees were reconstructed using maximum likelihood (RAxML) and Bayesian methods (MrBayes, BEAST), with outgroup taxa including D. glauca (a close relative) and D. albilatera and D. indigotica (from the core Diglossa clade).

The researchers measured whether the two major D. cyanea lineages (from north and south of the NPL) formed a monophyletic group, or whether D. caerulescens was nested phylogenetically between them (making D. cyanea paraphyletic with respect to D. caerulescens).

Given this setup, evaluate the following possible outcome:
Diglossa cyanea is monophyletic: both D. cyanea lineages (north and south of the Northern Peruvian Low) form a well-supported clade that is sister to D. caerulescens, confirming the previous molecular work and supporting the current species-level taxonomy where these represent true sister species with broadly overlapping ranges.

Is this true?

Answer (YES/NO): NO